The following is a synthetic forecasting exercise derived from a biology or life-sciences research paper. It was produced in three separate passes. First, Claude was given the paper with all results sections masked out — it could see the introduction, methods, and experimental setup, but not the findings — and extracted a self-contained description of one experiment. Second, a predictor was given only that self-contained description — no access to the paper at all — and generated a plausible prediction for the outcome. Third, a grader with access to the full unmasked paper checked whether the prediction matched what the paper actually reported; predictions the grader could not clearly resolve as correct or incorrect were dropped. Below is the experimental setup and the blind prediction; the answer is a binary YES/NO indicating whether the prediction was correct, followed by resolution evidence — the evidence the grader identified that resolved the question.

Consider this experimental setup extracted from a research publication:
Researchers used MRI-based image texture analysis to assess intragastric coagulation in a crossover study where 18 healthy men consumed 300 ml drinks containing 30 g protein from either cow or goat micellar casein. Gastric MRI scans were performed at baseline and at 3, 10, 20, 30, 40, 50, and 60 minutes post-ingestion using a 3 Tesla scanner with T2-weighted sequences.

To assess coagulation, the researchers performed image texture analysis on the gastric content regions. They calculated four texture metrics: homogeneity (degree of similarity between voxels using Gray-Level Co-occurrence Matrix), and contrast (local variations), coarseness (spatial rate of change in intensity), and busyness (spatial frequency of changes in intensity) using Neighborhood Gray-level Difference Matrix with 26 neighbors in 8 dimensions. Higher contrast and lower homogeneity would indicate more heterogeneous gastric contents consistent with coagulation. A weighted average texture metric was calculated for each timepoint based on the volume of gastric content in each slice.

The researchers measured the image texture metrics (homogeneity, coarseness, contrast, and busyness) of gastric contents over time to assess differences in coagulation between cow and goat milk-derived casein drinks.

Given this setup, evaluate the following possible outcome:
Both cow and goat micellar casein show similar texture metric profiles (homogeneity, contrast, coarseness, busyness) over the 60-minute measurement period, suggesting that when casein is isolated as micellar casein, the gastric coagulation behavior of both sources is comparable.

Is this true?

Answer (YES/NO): NO